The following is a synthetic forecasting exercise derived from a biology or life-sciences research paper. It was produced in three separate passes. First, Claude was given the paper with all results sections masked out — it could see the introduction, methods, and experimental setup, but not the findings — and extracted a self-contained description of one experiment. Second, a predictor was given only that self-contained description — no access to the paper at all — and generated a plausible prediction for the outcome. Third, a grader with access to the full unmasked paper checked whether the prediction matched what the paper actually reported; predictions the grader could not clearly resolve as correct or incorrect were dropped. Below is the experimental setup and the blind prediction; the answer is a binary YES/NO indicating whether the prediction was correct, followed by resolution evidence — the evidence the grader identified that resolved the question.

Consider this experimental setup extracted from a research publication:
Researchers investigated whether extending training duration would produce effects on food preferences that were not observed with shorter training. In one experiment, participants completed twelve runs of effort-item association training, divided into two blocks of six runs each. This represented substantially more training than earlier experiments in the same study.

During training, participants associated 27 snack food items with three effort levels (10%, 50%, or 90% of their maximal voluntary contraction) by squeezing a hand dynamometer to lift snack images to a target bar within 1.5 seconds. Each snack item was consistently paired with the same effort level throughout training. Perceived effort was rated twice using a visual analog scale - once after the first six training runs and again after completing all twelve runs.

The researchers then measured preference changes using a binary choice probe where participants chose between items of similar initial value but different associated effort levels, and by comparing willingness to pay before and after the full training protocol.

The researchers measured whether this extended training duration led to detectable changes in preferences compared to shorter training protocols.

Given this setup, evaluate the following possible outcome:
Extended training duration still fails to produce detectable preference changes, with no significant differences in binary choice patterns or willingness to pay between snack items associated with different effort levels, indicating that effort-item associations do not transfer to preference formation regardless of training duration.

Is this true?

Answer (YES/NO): YES